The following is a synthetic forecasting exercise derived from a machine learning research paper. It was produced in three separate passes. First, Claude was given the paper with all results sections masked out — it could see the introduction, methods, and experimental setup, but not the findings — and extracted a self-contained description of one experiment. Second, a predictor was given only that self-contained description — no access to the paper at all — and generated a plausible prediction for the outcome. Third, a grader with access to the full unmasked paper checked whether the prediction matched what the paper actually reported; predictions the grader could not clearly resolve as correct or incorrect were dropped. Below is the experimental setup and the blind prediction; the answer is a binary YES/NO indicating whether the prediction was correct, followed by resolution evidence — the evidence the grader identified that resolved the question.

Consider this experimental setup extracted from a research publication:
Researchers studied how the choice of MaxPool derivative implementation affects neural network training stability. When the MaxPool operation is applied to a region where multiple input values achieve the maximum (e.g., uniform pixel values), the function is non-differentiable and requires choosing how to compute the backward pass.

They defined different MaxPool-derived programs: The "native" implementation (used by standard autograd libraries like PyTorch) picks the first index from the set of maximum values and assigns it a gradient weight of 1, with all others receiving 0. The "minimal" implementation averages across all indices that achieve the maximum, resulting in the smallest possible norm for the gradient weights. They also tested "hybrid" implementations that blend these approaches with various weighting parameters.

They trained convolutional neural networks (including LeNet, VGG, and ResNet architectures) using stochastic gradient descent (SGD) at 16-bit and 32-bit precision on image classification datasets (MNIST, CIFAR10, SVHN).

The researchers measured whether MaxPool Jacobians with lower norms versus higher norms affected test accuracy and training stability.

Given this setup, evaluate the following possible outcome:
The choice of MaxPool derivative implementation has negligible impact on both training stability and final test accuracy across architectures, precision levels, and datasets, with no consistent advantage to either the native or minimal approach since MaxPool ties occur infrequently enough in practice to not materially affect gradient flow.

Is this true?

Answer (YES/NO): NO